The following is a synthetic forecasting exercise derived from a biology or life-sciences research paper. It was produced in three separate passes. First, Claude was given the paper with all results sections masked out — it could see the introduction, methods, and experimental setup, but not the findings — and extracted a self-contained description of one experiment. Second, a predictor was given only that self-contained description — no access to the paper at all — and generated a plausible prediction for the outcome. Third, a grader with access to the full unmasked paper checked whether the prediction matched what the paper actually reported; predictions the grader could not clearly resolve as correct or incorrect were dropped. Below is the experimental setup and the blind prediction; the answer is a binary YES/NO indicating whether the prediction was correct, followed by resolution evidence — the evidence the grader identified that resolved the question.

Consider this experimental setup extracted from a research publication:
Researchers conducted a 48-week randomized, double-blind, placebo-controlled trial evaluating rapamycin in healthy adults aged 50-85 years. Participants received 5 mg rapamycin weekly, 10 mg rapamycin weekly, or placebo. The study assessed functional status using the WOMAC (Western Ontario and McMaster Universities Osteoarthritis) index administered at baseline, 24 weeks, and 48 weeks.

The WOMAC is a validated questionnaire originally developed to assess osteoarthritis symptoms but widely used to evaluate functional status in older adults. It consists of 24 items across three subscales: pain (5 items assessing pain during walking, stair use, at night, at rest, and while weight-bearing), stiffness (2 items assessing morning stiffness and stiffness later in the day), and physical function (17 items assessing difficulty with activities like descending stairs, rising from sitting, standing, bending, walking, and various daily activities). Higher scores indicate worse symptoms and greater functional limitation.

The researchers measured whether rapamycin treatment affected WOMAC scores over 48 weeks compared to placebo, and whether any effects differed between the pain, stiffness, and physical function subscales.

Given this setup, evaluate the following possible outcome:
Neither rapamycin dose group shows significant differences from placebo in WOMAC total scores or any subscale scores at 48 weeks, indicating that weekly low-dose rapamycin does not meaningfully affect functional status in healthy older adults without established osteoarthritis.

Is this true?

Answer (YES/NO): NO